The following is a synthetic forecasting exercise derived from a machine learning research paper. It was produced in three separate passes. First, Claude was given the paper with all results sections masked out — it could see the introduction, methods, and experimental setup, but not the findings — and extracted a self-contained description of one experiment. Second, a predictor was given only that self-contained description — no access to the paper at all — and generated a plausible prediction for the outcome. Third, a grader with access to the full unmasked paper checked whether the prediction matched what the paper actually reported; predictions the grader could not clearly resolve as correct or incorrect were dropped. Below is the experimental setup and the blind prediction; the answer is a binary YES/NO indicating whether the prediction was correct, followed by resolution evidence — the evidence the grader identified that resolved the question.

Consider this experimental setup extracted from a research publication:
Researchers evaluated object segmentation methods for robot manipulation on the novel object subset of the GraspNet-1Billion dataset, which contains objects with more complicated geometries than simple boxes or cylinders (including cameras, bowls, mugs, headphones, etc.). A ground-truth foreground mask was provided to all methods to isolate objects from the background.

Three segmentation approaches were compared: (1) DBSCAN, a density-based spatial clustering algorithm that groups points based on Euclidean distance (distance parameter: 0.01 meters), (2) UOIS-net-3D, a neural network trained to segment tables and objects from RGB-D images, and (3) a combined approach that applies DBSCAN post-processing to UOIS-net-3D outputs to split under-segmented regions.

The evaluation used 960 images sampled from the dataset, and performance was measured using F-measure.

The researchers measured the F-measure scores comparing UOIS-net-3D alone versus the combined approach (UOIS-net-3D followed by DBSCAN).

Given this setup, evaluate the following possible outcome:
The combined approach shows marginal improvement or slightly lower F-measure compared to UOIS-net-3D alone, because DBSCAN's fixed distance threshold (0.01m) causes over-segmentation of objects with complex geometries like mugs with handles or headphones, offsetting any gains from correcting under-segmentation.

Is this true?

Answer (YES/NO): NO